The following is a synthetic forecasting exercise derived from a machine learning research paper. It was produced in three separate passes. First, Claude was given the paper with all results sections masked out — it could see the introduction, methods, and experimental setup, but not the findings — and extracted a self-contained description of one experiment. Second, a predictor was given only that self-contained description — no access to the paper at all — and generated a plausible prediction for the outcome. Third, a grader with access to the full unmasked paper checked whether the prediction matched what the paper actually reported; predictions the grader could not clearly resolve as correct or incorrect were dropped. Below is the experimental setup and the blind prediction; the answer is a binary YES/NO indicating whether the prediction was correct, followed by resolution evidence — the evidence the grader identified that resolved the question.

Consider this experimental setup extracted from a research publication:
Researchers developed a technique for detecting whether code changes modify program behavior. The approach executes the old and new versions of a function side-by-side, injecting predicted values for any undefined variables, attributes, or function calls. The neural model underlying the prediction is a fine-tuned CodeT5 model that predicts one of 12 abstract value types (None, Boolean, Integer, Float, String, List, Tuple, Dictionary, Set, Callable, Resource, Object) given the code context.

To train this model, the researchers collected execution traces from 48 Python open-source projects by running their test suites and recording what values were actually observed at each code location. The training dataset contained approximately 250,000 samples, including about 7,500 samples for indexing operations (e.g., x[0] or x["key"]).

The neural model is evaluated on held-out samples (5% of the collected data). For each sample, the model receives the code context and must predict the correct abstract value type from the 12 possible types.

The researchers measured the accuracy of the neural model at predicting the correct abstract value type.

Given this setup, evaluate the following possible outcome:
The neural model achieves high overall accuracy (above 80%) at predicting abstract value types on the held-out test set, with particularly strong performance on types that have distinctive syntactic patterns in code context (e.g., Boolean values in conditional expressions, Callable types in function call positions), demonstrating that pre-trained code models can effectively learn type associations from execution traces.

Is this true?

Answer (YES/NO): YES